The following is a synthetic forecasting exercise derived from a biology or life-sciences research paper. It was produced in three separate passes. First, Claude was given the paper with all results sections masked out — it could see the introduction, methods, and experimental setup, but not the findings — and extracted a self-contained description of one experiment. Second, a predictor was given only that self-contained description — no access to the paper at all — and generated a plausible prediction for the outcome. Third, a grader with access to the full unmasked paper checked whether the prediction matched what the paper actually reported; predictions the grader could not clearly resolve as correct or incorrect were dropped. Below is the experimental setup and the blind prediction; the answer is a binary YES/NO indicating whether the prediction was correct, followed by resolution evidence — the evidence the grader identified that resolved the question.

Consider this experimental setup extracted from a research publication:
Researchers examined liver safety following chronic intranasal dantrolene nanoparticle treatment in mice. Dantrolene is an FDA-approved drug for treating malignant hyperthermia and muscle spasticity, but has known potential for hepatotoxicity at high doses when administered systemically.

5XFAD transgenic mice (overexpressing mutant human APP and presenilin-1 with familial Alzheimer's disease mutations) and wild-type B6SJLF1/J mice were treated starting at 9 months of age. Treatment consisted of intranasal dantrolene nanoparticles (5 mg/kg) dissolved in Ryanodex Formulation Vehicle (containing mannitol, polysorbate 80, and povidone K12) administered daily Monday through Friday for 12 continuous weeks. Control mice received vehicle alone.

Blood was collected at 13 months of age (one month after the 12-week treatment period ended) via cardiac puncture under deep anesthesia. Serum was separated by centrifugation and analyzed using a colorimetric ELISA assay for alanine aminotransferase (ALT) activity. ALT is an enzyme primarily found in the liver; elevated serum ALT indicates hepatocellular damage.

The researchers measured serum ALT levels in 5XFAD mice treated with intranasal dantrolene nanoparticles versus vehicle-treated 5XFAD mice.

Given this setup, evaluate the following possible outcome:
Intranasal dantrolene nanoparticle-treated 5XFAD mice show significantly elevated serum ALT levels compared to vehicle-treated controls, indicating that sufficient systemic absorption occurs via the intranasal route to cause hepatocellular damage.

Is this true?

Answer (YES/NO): NO